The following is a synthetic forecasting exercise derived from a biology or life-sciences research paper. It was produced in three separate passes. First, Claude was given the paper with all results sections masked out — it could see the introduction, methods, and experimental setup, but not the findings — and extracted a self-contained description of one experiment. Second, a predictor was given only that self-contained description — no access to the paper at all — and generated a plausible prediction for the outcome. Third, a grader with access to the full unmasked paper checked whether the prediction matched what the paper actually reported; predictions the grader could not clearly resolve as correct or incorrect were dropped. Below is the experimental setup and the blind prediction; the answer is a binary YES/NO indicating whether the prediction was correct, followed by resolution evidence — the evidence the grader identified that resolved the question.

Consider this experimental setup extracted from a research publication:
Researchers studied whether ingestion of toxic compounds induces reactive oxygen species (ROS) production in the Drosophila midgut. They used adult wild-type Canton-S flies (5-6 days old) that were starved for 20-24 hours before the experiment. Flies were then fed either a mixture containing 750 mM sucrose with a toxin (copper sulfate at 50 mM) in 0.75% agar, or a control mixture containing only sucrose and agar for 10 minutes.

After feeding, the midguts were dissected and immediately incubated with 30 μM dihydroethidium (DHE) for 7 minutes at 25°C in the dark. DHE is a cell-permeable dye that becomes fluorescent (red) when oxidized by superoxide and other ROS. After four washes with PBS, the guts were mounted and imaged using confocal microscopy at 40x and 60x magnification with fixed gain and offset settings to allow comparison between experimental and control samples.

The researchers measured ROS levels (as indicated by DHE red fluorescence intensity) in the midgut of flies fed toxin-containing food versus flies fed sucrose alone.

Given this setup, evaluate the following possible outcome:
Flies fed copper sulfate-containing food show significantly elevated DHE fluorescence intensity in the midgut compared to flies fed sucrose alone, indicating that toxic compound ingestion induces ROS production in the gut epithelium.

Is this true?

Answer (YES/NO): YES